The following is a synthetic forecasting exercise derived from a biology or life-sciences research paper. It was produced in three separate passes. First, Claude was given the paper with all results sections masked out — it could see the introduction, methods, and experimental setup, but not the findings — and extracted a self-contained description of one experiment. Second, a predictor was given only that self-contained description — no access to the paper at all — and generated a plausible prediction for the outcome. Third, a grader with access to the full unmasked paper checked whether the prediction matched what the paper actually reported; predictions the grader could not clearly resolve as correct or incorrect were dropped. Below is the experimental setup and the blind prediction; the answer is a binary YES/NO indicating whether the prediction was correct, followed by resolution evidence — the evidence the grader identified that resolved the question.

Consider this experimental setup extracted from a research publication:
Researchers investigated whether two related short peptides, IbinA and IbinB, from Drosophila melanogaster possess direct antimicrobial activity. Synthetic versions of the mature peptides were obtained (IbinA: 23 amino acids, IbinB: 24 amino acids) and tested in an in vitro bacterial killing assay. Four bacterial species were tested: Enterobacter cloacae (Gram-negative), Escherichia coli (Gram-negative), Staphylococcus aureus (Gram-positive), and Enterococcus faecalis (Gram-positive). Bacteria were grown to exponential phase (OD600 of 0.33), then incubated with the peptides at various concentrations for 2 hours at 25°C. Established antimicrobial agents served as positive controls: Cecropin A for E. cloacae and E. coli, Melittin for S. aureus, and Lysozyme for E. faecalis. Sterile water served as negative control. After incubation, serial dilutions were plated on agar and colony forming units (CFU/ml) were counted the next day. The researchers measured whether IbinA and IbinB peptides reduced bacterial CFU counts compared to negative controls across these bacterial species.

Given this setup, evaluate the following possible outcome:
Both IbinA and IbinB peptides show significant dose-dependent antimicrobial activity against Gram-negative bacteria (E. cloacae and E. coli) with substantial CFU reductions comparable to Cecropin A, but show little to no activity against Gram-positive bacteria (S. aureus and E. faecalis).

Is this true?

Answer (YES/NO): NO